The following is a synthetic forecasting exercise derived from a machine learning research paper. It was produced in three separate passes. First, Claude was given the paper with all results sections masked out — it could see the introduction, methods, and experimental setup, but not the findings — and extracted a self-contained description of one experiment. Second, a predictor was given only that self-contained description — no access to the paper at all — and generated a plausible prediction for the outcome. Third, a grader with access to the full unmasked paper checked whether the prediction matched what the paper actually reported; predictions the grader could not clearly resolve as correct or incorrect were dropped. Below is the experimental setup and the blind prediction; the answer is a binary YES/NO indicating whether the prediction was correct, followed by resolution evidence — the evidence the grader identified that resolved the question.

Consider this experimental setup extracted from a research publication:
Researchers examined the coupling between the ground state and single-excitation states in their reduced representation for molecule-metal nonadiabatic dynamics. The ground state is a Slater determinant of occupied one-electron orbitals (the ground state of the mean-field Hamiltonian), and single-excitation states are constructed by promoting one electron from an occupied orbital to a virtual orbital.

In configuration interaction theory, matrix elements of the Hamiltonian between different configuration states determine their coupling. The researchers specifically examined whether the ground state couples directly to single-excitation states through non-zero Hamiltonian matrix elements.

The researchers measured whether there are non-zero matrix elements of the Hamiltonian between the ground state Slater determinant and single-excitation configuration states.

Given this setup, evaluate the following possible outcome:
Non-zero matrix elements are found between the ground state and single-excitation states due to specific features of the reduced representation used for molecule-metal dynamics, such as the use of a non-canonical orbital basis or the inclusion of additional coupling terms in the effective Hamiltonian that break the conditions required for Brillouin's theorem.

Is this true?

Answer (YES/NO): NO